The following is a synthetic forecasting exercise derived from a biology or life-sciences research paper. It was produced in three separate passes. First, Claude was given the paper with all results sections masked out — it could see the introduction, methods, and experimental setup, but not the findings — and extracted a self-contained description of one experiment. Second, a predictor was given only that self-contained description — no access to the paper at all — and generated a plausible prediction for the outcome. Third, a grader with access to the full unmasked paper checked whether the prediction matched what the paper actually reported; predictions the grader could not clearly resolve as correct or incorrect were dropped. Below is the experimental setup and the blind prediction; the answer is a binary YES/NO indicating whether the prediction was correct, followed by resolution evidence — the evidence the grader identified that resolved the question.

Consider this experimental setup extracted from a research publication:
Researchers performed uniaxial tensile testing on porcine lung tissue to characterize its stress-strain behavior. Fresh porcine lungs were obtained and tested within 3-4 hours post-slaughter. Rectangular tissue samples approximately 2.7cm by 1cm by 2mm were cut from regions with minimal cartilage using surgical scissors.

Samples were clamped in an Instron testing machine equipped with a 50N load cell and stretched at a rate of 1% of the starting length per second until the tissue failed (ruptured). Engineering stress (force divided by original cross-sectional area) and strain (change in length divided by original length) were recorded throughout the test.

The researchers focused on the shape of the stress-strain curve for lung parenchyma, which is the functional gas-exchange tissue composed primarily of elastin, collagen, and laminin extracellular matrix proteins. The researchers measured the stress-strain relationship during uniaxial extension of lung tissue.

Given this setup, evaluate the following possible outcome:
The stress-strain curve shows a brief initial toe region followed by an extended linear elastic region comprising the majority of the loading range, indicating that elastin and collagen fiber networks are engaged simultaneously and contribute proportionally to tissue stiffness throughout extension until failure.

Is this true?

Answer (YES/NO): NO